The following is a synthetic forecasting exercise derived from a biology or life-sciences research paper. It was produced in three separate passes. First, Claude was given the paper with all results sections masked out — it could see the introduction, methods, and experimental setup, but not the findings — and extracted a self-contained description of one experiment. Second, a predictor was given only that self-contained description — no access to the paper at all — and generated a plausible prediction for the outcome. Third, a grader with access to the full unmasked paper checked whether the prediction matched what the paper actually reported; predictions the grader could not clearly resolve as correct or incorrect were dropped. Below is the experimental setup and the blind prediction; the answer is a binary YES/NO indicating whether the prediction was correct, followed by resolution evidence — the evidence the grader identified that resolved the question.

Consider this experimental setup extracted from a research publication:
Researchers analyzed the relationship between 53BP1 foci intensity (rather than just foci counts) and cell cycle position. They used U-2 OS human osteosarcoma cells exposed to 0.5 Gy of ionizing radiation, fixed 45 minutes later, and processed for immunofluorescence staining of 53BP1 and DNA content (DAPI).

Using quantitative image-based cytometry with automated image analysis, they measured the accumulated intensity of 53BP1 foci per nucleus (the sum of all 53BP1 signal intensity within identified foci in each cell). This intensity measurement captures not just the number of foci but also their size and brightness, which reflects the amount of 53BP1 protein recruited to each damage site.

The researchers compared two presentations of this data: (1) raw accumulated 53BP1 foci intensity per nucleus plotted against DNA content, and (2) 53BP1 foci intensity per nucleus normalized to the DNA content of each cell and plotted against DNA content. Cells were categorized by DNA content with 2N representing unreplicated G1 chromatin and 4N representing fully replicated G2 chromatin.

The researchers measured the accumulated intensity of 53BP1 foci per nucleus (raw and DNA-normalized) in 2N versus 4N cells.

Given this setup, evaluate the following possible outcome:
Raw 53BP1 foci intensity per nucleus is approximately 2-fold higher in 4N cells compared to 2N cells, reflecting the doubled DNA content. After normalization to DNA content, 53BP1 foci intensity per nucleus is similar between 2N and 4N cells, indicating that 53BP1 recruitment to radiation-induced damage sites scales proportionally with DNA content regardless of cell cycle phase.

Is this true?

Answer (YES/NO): NO